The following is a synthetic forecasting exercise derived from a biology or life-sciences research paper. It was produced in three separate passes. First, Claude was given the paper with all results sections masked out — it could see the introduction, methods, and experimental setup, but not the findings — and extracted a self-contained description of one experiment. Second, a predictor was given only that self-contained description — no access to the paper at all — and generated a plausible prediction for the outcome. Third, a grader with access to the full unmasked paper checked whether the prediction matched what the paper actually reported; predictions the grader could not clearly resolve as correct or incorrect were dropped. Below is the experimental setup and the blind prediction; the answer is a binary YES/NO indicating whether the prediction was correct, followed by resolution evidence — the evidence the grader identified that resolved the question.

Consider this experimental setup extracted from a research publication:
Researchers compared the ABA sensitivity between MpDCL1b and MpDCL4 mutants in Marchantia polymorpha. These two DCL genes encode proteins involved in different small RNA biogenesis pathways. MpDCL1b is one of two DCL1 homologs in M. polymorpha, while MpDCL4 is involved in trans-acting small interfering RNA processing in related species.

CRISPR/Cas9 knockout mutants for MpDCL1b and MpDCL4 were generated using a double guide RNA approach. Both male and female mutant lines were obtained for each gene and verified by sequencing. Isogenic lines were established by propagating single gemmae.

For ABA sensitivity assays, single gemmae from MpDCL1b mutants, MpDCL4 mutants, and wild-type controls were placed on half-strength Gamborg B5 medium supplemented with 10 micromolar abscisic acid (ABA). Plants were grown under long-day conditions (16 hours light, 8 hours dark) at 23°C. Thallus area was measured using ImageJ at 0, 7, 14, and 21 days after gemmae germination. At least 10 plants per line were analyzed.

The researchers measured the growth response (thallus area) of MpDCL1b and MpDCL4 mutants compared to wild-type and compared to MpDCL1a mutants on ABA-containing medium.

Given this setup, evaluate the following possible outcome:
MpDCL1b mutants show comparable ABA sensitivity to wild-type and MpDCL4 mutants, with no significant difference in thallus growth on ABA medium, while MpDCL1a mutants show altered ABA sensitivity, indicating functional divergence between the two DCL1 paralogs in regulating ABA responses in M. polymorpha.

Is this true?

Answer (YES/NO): NO